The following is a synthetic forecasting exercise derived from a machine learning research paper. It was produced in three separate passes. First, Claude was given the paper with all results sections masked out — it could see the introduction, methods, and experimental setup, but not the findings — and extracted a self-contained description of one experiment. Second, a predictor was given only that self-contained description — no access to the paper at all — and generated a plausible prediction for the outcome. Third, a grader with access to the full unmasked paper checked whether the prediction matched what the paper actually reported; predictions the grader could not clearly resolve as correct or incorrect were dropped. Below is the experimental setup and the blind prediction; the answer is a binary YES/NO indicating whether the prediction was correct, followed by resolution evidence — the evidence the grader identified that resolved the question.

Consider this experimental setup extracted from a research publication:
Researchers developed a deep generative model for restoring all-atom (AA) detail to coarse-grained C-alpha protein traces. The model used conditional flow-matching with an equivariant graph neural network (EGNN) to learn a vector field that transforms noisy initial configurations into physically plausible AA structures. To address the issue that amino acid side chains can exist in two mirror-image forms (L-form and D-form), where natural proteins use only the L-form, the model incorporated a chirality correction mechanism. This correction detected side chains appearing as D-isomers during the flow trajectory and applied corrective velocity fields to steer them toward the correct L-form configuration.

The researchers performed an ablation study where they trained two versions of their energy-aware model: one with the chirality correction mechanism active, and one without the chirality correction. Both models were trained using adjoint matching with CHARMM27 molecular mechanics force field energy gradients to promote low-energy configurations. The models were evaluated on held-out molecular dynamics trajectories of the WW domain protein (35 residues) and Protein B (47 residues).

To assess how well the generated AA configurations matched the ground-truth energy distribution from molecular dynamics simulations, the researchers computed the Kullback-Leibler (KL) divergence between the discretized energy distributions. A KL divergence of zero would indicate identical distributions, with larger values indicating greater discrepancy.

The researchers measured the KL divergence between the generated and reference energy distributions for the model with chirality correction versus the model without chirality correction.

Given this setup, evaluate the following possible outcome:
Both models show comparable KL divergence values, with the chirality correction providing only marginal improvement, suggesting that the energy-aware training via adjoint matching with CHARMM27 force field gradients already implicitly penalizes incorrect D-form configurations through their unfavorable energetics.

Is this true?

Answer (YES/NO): NO